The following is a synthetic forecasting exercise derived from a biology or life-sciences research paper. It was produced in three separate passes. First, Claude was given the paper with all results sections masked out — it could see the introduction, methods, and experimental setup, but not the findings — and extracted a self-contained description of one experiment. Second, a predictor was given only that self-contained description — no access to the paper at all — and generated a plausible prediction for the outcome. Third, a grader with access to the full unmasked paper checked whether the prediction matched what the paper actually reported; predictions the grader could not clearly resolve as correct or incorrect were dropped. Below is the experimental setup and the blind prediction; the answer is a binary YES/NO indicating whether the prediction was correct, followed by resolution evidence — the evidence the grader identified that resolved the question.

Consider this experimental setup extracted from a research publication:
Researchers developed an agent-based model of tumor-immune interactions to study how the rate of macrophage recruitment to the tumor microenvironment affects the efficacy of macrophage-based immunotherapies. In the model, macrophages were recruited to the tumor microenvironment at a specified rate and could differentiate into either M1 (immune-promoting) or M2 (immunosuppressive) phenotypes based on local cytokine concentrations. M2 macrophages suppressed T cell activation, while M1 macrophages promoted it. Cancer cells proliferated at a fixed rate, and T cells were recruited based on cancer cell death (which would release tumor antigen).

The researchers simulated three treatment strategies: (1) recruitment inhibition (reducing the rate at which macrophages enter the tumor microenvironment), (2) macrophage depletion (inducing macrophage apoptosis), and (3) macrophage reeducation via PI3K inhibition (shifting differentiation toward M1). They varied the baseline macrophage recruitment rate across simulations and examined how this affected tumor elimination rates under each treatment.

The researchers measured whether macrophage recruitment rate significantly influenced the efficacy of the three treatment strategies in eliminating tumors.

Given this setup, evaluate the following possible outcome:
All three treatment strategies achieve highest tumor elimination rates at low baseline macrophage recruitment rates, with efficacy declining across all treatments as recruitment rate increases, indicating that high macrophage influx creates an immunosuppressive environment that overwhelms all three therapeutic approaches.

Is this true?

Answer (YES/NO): NO